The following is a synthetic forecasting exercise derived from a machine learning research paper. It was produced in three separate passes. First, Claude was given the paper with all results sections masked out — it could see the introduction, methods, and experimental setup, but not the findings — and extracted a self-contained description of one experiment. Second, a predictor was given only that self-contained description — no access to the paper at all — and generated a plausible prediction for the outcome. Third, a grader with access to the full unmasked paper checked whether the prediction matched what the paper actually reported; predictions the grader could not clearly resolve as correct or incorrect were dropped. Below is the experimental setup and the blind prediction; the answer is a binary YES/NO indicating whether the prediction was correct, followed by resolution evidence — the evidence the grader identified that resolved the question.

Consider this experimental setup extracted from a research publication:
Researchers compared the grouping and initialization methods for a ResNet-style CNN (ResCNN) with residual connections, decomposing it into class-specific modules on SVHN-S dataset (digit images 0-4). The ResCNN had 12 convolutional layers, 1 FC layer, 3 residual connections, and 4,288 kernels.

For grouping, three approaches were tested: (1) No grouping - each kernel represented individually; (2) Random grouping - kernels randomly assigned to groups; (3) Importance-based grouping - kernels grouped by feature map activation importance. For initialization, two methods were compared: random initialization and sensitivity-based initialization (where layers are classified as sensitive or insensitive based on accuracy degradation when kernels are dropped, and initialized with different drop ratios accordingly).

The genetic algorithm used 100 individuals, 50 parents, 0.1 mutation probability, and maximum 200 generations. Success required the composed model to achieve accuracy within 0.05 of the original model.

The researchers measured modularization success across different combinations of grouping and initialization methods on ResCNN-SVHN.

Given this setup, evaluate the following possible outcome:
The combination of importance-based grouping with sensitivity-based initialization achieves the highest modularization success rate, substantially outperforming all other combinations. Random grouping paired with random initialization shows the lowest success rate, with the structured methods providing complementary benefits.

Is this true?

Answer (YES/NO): NO